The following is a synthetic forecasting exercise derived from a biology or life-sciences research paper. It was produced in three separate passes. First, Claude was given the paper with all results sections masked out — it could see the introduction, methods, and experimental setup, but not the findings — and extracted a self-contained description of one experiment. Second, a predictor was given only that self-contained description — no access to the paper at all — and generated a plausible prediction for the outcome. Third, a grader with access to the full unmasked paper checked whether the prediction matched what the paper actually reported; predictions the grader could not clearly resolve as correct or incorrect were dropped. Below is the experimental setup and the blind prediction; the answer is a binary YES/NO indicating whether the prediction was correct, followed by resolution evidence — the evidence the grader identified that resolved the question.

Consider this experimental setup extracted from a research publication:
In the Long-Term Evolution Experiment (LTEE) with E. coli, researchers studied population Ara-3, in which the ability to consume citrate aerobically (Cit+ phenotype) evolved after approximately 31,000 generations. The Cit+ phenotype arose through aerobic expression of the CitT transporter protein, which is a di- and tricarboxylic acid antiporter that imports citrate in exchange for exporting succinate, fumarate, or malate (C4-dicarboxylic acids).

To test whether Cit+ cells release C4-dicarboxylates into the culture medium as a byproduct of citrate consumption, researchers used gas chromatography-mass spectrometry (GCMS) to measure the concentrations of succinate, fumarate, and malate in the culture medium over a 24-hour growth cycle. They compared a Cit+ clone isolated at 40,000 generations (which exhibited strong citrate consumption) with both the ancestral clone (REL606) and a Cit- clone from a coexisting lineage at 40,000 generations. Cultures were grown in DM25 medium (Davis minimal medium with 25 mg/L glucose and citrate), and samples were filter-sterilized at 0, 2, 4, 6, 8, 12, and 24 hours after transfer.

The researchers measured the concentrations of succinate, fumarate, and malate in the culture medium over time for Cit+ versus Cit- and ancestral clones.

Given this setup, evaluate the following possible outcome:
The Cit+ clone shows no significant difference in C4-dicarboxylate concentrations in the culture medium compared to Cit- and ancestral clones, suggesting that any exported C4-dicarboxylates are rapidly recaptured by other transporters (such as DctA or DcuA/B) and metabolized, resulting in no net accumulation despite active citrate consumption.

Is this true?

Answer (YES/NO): NO